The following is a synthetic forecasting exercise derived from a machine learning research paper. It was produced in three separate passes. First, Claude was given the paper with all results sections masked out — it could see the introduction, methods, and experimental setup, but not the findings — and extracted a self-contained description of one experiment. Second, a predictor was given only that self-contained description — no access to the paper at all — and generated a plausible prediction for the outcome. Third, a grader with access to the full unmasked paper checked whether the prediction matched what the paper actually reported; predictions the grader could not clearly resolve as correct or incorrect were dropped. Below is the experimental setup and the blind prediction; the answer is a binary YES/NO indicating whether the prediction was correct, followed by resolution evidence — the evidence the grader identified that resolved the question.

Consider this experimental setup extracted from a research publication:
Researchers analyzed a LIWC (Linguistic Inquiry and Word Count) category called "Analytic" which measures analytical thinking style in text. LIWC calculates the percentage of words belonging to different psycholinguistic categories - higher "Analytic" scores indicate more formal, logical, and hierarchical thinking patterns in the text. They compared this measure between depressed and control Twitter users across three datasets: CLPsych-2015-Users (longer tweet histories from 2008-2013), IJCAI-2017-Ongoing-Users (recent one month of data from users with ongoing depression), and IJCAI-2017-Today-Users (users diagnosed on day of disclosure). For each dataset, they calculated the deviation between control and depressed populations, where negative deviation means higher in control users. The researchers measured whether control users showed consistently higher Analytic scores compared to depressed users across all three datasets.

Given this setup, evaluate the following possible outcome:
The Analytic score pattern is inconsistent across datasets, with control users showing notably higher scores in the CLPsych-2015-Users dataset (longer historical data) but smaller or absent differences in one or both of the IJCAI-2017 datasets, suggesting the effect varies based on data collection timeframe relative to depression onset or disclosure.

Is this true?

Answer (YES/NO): NO